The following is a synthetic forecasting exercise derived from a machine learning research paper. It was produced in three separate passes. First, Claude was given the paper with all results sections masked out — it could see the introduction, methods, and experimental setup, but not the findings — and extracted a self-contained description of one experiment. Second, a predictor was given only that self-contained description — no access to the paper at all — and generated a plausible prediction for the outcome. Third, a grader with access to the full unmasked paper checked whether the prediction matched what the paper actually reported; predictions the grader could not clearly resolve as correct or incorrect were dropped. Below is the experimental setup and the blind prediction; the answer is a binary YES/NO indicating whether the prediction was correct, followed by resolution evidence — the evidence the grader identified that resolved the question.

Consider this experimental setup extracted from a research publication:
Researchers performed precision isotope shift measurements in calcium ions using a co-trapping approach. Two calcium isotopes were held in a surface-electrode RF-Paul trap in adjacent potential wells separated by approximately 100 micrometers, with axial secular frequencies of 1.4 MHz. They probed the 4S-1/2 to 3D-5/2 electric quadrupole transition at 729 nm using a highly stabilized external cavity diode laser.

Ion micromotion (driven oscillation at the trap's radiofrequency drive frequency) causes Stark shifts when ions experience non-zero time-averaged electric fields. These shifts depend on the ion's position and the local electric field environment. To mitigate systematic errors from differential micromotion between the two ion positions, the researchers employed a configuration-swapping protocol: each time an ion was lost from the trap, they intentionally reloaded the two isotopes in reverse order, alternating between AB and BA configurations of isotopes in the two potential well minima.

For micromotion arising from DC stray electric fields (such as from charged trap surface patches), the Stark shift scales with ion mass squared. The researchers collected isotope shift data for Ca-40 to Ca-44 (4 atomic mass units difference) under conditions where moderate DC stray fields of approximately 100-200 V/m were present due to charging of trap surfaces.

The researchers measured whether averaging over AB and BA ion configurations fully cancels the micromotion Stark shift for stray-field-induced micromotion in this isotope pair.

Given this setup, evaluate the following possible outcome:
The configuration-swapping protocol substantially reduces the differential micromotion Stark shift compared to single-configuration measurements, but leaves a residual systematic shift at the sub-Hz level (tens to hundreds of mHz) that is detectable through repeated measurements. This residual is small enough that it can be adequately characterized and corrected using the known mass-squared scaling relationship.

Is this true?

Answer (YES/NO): NO